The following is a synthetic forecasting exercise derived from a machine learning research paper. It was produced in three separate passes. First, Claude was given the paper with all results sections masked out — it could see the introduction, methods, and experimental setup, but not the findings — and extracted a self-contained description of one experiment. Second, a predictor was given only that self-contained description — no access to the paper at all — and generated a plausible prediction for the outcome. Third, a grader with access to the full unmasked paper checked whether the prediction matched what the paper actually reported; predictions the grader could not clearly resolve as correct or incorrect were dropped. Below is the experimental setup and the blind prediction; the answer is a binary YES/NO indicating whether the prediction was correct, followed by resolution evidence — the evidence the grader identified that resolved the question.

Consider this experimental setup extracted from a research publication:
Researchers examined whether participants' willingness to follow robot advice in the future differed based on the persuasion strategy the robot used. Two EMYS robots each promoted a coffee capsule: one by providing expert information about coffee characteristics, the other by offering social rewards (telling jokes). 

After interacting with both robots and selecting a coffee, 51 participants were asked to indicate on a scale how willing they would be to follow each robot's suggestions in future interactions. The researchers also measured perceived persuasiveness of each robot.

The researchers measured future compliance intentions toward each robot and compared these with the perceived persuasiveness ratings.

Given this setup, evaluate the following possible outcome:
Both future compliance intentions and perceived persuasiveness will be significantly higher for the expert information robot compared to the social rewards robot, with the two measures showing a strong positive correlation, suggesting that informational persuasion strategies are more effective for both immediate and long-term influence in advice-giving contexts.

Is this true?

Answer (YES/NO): NO